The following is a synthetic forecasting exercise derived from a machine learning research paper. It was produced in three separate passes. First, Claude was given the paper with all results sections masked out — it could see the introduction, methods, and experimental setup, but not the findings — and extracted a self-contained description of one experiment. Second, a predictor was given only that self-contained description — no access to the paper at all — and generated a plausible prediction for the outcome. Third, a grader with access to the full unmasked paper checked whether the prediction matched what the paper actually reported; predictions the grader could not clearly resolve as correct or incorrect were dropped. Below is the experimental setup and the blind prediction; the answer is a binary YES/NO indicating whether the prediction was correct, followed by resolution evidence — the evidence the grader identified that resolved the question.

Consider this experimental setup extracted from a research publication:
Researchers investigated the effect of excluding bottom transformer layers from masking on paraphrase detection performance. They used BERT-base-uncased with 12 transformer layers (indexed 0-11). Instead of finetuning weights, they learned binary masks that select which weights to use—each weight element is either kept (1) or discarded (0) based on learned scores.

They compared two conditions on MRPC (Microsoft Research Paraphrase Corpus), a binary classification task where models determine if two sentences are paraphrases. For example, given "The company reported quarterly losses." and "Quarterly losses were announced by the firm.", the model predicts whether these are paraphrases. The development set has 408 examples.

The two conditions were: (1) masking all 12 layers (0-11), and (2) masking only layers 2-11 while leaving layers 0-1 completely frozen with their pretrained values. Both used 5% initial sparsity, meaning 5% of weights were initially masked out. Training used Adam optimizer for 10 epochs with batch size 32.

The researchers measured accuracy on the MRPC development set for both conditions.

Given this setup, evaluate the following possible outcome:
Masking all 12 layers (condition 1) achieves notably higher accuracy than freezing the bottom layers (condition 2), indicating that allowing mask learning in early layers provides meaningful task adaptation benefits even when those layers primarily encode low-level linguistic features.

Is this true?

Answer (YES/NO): NO